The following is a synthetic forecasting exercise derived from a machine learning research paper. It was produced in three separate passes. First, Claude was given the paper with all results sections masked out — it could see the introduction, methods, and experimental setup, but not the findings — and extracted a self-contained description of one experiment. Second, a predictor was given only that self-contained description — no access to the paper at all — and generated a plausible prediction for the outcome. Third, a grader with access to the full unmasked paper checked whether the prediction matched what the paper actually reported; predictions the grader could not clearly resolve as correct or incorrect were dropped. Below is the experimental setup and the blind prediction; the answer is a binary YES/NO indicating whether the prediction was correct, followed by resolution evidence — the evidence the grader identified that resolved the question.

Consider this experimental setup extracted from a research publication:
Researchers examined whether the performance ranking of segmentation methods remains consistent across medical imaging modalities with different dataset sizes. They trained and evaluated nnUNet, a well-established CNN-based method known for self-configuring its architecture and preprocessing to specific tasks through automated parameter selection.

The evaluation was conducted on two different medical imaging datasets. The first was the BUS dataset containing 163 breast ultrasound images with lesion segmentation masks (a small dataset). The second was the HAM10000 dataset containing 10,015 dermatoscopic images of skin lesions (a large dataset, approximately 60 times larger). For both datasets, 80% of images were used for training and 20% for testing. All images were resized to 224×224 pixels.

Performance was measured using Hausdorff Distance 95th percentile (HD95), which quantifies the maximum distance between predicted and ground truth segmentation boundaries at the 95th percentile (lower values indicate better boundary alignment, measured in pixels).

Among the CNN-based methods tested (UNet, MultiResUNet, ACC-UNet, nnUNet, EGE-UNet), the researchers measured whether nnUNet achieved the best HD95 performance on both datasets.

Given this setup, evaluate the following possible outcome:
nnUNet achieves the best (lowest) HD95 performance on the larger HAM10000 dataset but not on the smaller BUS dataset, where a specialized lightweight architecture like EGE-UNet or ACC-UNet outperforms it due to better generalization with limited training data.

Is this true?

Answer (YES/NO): NO